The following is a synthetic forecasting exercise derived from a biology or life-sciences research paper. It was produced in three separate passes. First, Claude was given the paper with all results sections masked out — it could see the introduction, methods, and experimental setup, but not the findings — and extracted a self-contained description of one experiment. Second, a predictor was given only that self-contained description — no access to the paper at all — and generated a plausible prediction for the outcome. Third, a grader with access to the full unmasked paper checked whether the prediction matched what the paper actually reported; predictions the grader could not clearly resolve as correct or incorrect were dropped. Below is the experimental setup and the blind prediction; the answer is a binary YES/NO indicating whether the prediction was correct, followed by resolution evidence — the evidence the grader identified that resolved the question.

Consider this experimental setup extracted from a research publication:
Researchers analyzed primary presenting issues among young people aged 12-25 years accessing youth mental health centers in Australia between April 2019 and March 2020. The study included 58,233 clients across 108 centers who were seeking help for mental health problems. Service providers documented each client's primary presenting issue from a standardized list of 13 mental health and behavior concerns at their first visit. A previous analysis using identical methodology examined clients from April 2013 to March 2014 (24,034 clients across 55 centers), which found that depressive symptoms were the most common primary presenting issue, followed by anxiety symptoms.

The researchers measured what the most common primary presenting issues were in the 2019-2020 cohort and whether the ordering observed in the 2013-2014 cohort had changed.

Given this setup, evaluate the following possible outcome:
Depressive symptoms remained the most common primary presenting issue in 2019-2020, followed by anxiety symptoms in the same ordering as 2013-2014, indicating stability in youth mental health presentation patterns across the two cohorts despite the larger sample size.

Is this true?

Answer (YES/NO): NO